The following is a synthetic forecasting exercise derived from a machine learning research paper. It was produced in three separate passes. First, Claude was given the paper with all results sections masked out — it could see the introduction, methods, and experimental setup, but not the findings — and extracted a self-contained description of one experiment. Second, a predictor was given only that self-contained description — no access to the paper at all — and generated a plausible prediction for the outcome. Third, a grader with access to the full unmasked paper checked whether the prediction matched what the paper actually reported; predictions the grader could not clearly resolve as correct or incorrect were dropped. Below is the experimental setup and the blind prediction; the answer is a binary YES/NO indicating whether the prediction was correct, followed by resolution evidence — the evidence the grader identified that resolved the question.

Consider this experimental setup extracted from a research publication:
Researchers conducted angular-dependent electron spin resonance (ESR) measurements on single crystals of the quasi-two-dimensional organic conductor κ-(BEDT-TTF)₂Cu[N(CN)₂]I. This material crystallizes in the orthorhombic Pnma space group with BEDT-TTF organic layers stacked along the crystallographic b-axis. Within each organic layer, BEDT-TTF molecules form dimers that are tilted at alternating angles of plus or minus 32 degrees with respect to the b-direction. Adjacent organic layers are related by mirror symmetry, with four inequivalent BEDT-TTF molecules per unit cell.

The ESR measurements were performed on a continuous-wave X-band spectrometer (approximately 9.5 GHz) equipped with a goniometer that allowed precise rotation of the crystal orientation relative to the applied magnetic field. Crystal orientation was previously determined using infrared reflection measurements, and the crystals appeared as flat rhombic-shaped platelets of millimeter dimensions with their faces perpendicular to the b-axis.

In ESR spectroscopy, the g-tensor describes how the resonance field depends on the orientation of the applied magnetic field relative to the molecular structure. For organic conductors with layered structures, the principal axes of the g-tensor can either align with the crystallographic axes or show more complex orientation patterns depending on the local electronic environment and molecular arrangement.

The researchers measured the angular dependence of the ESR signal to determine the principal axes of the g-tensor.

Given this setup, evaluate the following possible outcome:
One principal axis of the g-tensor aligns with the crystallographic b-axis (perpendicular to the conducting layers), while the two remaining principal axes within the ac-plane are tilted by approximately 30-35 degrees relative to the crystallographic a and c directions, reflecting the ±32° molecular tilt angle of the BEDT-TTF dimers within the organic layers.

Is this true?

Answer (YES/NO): NO